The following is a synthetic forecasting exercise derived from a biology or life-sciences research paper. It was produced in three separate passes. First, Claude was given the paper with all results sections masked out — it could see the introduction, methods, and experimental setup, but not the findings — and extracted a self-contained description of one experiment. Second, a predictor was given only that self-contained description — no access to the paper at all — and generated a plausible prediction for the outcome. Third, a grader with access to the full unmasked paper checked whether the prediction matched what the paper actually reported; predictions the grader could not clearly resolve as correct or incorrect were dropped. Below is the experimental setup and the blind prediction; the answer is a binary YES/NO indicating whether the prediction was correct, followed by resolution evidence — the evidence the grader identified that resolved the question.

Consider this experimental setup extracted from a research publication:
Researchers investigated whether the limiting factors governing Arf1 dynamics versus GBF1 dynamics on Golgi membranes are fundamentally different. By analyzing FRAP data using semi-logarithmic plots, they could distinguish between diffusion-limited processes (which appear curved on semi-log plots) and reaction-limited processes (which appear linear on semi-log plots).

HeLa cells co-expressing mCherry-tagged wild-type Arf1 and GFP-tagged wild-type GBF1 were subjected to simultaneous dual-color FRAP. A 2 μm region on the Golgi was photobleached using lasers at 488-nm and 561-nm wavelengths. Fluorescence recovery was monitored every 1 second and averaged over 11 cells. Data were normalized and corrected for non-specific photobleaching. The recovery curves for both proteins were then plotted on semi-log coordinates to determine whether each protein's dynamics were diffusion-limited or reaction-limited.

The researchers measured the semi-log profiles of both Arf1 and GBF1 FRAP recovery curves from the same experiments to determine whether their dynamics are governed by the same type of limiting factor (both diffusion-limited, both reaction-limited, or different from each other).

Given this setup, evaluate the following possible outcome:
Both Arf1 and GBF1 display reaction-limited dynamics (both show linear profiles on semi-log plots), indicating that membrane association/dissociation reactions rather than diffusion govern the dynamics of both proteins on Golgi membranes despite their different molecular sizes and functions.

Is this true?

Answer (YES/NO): NO